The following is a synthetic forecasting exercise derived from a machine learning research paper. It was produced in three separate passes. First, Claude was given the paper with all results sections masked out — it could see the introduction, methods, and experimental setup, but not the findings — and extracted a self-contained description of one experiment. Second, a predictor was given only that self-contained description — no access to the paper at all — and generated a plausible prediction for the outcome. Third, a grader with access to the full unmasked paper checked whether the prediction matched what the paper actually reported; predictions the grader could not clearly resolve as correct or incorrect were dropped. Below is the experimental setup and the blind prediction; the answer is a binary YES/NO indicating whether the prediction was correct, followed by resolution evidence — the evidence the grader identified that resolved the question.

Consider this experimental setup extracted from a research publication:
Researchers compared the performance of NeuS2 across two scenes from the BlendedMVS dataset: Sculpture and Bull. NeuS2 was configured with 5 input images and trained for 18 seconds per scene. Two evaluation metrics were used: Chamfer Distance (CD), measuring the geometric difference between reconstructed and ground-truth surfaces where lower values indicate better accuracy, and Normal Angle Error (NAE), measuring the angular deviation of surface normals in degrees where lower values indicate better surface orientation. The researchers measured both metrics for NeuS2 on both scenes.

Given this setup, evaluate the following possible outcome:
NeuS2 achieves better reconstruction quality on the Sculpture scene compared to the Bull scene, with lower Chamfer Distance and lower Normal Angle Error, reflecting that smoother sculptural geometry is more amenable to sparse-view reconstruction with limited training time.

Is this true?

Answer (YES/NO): YES